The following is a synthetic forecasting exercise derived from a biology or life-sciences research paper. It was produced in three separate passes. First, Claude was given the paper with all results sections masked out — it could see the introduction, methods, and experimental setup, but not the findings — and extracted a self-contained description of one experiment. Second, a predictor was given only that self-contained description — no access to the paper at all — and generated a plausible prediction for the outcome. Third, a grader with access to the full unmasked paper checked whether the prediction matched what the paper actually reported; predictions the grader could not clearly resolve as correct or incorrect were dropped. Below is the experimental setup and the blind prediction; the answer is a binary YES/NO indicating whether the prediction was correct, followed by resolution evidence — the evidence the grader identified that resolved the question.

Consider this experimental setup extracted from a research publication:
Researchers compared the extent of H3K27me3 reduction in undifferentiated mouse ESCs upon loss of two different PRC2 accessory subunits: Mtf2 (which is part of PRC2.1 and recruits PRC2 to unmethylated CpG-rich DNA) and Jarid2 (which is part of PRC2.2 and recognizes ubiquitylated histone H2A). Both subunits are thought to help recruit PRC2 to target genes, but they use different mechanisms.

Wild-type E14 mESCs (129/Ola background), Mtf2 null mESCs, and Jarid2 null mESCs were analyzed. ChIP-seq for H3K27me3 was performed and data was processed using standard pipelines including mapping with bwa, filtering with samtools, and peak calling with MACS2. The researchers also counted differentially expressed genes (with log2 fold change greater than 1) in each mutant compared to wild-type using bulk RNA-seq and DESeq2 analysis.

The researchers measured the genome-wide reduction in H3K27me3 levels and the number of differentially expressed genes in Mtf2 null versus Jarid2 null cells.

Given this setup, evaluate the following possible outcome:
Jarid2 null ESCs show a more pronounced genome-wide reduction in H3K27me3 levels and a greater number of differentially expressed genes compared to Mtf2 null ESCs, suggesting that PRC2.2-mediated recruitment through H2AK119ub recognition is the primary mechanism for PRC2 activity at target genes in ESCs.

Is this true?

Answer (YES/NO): NO